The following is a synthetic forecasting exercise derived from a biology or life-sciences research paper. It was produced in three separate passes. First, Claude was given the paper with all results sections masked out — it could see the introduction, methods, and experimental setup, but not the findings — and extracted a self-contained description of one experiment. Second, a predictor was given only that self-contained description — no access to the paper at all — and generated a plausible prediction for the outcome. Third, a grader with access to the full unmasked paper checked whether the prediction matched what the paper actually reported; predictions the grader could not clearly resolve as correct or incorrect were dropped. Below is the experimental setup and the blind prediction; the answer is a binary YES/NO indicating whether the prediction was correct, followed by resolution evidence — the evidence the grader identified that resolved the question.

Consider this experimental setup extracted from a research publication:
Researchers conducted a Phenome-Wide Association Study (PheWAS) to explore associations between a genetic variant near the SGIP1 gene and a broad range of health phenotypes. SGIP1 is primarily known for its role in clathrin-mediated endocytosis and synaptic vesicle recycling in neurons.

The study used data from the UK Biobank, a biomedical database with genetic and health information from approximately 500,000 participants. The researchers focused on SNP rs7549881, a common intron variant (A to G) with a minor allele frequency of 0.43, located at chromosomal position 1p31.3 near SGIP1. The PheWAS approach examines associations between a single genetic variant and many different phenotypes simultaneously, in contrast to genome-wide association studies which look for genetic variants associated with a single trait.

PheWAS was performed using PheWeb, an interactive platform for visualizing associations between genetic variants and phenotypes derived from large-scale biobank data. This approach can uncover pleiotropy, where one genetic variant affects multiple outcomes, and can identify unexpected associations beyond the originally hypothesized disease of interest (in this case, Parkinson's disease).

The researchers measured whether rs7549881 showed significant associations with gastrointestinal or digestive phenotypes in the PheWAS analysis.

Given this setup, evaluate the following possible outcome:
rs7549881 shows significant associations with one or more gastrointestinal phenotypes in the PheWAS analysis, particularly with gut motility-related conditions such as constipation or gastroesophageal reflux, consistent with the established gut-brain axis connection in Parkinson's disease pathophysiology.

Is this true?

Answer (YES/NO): NO